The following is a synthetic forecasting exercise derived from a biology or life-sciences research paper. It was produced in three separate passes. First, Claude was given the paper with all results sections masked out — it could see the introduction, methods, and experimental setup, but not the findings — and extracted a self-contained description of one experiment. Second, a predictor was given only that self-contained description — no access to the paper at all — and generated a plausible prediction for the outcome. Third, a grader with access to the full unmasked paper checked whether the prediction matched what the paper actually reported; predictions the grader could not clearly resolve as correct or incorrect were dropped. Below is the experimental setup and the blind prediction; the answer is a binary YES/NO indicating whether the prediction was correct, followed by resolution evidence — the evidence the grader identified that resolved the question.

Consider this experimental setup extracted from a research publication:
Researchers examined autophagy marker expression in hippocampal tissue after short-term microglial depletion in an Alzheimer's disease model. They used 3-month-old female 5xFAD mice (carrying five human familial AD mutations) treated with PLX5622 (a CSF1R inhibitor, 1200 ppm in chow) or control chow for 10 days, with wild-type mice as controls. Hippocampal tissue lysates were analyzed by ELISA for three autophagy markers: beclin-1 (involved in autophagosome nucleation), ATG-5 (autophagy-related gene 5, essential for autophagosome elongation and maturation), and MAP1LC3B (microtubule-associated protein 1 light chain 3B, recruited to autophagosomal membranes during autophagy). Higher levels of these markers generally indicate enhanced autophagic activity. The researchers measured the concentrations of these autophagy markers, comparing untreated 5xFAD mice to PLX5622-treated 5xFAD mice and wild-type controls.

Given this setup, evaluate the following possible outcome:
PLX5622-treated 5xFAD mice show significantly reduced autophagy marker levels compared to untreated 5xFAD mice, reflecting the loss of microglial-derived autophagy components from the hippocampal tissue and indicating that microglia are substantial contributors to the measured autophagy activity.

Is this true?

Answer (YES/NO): NO